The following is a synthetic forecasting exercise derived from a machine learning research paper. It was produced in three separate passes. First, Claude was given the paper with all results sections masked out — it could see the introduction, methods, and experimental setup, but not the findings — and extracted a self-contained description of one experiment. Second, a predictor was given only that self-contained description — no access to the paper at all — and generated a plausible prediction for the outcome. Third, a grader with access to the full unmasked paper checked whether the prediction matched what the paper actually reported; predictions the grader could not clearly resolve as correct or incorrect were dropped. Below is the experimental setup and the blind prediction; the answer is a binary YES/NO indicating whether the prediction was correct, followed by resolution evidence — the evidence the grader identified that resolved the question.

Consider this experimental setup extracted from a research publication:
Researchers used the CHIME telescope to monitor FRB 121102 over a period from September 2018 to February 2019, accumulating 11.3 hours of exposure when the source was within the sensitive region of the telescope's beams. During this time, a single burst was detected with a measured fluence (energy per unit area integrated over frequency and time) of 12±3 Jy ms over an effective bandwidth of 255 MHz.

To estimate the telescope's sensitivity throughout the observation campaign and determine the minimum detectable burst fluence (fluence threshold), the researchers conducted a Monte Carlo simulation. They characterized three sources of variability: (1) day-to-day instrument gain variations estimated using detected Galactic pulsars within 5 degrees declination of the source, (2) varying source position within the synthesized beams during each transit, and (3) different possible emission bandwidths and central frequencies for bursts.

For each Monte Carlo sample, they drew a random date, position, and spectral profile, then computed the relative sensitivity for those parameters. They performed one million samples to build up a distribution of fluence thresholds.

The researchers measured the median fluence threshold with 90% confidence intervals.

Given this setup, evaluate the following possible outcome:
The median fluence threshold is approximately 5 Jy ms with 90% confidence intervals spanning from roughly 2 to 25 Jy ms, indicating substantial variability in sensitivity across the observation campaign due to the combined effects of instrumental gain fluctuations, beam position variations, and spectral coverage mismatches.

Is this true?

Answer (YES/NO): NO